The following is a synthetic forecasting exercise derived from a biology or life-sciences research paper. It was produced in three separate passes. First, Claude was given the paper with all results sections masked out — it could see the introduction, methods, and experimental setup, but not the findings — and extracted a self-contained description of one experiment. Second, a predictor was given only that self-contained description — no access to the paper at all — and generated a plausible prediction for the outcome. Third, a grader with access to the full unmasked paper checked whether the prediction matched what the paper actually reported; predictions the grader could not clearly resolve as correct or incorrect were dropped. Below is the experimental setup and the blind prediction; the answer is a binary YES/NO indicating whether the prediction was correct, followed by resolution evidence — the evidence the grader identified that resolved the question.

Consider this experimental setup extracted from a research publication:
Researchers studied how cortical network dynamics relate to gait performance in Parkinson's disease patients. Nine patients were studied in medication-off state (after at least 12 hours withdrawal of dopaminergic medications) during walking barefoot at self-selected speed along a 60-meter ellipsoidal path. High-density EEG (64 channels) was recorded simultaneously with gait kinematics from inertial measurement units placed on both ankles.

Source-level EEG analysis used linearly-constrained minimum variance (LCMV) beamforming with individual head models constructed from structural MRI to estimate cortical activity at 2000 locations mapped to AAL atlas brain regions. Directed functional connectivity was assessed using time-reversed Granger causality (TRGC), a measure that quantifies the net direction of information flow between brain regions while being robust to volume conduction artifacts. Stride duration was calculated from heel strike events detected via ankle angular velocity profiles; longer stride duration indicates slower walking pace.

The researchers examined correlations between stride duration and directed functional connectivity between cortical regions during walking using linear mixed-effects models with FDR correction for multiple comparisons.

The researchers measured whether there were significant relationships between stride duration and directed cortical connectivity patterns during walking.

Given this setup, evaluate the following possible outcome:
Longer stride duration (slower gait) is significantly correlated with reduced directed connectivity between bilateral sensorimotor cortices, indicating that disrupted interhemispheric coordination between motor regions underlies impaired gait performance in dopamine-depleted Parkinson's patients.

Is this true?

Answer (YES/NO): NO